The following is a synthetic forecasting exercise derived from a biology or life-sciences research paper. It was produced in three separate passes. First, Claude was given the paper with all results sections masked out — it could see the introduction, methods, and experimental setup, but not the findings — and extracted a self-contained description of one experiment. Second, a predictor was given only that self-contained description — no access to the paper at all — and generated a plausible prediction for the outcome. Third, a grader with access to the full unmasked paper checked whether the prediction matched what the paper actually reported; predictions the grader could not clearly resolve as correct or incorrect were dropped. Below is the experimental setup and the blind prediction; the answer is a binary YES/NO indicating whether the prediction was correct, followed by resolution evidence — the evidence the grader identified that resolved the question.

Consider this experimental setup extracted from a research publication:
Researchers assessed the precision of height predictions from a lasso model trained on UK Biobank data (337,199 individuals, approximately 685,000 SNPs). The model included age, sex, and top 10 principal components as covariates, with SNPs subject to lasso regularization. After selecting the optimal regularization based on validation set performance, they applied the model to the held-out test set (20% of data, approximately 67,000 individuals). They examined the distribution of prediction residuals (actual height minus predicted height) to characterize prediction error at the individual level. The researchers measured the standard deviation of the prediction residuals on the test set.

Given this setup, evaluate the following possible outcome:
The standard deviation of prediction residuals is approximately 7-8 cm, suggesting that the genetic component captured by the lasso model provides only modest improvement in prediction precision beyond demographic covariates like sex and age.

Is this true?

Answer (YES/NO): NO